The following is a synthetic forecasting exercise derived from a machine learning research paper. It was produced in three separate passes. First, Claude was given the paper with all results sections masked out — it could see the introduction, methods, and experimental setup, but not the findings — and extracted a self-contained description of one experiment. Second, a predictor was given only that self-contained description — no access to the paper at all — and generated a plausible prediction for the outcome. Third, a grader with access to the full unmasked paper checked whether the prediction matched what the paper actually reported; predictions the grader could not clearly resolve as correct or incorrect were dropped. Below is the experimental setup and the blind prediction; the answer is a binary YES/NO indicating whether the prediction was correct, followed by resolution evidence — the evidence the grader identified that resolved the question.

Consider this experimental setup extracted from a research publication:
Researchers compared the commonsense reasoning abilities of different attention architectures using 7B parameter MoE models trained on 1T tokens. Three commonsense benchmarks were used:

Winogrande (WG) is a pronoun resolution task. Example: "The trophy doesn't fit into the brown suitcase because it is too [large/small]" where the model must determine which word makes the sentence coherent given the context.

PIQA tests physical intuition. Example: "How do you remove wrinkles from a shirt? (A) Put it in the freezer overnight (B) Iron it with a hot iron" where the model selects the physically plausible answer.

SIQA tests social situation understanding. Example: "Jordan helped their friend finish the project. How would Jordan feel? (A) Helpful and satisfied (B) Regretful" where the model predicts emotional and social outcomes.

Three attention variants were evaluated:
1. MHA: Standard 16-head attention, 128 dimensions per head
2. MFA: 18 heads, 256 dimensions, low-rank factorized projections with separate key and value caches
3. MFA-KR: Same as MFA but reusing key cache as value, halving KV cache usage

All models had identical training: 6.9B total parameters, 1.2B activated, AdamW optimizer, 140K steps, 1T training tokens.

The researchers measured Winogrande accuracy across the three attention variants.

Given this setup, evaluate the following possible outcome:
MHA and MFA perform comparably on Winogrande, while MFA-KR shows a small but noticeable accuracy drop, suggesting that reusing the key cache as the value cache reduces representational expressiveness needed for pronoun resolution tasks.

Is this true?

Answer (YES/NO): NO